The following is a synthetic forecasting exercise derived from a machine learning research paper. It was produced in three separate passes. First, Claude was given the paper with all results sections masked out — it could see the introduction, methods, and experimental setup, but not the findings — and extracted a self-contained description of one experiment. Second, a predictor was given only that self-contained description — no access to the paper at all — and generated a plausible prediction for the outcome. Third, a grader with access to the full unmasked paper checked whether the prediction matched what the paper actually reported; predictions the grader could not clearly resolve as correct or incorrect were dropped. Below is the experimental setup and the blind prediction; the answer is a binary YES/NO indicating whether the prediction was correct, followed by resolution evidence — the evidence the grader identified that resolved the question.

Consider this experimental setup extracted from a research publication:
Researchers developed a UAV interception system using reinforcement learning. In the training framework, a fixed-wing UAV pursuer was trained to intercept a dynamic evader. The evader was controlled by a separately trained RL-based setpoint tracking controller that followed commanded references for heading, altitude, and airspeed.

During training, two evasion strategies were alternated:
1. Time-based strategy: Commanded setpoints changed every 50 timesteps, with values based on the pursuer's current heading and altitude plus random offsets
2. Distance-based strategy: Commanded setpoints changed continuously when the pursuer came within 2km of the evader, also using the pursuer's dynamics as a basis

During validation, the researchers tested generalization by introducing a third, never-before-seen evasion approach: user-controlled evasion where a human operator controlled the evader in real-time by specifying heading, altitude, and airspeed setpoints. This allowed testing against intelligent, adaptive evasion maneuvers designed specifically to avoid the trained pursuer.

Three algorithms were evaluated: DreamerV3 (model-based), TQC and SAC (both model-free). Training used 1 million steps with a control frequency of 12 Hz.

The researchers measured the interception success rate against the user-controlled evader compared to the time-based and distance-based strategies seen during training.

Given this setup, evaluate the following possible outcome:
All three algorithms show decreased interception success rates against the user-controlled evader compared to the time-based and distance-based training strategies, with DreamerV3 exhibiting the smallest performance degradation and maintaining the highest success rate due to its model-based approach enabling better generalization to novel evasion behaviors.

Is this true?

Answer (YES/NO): NO